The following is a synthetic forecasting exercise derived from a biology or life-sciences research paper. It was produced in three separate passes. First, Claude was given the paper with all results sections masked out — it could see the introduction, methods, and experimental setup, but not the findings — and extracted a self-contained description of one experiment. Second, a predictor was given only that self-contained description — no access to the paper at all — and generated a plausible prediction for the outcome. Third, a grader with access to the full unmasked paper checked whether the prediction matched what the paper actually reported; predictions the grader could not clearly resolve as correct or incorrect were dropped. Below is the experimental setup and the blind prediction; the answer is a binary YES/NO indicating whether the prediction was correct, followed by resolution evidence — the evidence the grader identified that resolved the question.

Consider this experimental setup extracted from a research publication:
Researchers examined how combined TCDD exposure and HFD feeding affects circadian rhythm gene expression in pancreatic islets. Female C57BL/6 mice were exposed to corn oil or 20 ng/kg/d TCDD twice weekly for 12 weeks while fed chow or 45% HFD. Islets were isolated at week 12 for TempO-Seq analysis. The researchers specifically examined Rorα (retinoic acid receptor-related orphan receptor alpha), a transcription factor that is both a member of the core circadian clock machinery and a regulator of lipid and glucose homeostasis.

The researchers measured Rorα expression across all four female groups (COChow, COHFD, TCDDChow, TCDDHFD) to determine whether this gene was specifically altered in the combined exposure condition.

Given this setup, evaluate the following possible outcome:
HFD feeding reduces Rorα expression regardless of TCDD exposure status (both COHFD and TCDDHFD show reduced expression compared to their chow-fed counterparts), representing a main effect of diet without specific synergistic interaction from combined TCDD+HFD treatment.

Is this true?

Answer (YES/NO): NO